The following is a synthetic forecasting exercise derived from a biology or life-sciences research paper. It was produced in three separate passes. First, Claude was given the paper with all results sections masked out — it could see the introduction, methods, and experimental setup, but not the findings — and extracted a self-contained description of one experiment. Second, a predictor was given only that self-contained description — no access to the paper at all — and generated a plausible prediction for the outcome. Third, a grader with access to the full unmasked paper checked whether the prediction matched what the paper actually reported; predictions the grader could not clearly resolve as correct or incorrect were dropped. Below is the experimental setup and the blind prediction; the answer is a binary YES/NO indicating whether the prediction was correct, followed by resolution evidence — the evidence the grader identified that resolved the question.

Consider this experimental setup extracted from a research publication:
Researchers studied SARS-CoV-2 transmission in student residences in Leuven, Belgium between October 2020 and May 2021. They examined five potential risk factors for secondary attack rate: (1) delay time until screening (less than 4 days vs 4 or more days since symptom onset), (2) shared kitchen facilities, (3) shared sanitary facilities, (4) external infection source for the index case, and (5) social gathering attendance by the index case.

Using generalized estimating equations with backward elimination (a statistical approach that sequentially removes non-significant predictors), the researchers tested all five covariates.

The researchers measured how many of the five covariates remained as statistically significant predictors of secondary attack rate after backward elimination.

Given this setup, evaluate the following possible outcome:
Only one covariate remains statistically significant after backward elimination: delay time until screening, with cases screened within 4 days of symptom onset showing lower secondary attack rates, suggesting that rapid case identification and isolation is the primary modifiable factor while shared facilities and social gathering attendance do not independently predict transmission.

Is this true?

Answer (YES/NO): NO